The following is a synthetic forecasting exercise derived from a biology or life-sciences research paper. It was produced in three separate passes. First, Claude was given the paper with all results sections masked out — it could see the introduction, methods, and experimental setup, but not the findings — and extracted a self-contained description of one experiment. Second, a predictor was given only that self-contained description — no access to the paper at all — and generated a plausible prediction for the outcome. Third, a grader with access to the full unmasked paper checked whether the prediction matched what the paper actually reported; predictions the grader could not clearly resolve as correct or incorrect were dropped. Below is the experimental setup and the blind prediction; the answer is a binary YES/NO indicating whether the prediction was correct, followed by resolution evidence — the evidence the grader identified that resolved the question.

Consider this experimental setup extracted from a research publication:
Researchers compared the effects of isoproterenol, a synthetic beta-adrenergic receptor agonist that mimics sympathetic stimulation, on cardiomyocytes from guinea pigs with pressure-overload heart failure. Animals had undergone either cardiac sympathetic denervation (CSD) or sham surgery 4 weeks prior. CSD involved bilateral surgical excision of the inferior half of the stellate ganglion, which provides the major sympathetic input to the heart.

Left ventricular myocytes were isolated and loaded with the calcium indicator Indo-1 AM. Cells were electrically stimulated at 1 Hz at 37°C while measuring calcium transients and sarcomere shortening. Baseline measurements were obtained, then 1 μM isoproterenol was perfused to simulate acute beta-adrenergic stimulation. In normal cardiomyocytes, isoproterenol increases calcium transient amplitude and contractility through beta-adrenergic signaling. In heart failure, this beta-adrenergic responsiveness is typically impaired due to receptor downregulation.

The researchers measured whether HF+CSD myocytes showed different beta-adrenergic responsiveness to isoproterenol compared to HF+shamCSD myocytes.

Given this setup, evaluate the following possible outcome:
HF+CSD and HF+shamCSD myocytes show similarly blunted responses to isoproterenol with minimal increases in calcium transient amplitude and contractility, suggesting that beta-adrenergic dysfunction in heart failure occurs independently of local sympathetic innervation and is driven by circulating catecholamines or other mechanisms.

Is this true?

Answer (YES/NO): NO